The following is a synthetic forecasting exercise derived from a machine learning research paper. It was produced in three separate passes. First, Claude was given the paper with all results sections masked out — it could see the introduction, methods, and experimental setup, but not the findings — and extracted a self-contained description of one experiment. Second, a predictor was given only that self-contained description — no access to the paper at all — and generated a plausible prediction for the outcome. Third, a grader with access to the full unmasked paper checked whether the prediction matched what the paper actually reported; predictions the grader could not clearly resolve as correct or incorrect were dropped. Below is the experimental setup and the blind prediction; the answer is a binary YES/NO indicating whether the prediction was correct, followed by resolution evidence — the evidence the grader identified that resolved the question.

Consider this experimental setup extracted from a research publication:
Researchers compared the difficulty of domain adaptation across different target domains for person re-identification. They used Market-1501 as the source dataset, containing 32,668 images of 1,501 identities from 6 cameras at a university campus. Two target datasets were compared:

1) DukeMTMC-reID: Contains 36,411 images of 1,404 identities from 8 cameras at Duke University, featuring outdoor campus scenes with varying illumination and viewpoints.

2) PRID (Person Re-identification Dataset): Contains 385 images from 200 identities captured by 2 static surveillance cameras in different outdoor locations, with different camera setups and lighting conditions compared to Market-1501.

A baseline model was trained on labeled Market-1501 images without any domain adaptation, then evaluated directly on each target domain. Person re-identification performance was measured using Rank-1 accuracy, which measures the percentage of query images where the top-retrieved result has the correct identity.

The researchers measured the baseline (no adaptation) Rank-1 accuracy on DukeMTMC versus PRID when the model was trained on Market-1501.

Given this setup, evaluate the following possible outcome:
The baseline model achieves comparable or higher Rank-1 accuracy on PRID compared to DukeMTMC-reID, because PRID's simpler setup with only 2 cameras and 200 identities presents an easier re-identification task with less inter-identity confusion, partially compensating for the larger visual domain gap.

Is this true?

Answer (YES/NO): NO